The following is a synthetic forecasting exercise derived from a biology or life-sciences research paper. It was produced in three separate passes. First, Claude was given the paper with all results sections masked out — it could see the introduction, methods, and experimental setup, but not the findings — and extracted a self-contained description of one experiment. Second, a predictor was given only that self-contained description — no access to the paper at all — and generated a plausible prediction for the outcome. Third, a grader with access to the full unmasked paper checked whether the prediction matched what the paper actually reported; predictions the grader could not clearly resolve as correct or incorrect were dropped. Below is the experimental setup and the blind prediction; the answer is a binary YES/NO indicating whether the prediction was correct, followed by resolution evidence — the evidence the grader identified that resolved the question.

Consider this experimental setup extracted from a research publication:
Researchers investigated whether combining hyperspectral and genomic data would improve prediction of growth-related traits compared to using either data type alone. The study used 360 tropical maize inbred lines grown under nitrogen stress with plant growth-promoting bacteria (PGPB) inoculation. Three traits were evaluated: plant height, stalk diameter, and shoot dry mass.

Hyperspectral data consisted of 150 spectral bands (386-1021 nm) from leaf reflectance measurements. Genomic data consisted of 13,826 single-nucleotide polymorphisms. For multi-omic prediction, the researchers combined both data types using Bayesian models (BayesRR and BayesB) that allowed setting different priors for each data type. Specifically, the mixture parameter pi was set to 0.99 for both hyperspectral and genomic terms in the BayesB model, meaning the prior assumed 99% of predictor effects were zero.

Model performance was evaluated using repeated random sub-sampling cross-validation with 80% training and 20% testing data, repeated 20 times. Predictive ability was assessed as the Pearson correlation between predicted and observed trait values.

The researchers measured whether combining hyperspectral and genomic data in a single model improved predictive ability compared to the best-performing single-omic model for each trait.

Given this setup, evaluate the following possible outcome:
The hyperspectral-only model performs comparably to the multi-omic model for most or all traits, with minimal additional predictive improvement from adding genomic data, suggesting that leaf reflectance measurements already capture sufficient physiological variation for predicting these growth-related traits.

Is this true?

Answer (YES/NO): NO